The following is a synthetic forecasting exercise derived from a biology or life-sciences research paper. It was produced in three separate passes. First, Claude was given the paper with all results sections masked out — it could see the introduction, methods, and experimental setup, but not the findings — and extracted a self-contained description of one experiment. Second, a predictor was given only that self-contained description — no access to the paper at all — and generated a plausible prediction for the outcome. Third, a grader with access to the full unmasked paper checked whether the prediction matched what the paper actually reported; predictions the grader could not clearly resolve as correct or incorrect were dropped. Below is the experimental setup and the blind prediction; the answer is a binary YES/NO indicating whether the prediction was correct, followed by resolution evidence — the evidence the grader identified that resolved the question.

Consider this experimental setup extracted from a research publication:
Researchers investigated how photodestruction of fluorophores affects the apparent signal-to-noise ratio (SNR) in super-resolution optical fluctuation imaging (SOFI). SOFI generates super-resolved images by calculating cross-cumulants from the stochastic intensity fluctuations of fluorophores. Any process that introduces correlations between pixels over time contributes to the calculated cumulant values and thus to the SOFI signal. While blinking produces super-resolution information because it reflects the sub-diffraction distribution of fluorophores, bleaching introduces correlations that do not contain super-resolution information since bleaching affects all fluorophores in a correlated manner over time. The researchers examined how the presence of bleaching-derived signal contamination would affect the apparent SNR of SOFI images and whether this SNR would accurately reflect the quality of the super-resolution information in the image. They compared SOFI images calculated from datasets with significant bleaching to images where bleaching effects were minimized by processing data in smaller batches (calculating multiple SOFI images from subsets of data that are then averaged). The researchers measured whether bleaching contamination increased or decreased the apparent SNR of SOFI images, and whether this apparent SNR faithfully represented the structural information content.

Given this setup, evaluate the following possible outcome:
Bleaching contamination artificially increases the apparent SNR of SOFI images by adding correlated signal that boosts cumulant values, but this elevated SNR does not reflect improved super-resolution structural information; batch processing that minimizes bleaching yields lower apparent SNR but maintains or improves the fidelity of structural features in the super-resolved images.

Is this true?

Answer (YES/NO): YES